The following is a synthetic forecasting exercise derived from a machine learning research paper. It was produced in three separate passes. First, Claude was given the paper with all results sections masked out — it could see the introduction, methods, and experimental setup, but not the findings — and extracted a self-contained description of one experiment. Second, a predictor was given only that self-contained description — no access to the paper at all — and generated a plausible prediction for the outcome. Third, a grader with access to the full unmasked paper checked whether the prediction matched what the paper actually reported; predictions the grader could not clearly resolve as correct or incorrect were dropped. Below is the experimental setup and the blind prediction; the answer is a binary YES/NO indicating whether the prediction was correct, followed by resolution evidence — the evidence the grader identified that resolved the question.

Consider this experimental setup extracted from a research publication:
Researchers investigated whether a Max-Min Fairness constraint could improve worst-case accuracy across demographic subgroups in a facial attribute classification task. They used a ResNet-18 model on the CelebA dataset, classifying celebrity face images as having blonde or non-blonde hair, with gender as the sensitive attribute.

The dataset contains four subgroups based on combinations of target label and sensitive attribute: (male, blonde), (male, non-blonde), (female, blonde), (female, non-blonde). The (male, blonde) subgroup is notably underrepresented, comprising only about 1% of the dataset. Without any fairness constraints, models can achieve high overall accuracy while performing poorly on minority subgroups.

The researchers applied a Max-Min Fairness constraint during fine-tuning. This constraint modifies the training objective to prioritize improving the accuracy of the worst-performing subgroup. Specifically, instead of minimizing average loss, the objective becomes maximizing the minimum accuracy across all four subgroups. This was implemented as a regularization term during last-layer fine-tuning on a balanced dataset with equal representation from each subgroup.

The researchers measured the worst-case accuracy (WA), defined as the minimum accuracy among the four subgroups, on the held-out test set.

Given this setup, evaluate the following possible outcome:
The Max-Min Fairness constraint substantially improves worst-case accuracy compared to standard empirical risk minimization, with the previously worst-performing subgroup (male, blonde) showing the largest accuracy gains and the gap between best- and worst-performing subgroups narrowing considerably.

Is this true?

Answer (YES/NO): YES